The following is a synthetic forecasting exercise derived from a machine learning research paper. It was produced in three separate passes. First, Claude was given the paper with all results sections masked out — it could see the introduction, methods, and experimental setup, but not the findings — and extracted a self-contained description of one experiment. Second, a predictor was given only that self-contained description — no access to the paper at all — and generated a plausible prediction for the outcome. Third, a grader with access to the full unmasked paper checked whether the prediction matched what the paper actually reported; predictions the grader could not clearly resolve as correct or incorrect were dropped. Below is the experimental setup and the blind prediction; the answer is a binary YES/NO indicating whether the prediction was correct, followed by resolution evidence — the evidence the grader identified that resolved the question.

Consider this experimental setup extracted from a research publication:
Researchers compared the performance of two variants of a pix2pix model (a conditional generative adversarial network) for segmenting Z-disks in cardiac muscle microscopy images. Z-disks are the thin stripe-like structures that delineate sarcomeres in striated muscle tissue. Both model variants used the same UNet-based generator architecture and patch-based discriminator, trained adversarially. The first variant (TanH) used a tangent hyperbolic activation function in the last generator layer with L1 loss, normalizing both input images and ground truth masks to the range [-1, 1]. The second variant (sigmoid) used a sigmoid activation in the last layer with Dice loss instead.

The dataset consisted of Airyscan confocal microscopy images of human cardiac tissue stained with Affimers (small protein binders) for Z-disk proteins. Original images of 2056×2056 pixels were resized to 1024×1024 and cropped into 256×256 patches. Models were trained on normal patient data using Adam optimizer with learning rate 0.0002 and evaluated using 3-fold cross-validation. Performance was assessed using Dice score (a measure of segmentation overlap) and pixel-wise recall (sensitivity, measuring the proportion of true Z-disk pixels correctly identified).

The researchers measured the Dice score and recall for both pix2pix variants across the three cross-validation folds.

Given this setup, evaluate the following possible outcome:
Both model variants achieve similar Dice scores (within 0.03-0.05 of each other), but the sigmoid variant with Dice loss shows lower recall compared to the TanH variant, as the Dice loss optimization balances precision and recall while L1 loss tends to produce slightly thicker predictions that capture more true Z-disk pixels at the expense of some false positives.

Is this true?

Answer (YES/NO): NO